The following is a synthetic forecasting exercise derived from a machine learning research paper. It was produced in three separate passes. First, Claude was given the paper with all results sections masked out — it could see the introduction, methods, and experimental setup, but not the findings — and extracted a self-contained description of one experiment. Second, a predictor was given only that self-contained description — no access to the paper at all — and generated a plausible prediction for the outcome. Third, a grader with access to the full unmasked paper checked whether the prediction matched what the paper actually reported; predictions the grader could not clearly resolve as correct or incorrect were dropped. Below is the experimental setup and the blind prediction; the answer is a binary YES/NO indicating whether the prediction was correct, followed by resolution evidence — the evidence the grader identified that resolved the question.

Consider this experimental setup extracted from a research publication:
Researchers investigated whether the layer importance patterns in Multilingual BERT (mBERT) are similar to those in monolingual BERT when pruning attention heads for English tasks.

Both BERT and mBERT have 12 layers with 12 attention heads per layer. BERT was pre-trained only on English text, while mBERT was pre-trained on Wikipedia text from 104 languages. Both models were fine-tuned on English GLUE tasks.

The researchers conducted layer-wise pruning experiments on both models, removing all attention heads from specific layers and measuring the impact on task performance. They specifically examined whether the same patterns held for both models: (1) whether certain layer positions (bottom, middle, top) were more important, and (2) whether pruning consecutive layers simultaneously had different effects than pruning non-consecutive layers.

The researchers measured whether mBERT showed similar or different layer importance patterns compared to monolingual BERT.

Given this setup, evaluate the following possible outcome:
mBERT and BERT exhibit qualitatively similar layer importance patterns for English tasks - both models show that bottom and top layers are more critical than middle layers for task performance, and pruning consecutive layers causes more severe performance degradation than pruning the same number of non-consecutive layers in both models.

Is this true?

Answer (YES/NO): NO